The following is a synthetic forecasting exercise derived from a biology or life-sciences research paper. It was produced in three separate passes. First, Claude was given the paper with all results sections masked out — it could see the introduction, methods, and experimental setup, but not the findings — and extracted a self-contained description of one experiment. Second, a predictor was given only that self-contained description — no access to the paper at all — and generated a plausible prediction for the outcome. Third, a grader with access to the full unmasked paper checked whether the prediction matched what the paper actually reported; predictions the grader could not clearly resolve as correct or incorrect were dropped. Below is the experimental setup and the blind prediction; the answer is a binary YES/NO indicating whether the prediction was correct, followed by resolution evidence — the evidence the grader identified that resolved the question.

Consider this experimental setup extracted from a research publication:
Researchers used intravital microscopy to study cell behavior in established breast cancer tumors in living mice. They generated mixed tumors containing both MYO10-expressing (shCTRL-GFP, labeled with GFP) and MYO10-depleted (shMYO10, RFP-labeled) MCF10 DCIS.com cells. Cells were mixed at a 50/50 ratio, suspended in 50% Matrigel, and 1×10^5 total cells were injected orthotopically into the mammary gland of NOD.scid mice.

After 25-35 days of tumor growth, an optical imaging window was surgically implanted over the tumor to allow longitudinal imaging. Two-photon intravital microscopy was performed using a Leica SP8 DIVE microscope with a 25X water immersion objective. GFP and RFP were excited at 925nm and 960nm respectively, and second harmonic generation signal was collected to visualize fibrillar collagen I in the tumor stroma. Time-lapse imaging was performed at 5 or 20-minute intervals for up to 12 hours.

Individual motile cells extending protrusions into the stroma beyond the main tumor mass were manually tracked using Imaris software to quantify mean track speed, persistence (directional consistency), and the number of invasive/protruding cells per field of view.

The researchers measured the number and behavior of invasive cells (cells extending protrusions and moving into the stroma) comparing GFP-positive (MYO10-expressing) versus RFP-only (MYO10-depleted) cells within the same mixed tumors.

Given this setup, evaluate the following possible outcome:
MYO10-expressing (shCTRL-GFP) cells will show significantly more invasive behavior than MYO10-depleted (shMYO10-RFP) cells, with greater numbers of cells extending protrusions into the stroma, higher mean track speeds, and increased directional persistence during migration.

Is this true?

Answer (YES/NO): YES